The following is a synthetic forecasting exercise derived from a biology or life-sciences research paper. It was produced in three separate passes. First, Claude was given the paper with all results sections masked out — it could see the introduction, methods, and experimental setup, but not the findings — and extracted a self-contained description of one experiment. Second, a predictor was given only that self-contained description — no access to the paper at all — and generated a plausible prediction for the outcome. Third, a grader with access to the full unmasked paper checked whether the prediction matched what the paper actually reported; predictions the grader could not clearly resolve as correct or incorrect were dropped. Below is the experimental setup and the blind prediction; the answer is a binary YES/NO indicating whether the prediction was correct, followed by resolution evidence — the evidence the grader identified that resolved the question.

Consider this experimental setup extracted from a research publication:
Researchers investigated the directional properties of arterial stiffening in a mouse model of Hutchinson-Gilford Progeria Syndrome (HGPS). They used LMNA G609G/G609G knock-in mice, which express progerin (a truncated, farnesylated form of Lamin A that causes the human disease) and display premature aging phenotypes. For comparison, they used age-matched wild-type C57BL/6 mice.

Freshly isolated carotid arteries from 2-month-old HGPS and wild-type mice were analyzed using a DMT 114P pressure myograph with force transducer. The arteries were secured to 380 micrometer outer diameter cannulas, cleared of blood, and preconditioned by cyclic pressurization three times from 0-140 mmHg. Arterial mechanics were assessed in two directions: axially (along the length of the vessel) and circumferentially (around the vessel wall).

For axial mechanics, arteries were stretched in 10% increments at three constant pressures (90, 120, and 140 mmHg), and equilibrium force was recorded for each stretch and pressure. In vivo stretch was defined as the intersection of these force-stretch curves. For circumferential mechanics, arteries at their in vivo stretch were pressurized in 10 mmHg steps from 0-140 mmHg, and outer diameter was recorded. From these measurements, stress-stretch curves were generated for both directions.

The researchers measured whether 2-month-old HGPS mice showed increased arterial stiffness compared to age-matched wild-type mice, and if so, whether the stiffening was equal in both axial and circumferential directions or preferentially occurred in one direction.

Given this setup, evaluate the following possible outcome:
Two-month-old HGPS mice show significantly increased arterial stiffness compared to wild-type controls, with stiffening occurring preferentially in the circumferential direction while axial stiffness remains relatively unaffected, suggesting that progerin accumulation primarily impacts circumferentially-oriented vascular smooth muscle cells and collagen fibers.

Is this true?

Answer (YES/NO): NO